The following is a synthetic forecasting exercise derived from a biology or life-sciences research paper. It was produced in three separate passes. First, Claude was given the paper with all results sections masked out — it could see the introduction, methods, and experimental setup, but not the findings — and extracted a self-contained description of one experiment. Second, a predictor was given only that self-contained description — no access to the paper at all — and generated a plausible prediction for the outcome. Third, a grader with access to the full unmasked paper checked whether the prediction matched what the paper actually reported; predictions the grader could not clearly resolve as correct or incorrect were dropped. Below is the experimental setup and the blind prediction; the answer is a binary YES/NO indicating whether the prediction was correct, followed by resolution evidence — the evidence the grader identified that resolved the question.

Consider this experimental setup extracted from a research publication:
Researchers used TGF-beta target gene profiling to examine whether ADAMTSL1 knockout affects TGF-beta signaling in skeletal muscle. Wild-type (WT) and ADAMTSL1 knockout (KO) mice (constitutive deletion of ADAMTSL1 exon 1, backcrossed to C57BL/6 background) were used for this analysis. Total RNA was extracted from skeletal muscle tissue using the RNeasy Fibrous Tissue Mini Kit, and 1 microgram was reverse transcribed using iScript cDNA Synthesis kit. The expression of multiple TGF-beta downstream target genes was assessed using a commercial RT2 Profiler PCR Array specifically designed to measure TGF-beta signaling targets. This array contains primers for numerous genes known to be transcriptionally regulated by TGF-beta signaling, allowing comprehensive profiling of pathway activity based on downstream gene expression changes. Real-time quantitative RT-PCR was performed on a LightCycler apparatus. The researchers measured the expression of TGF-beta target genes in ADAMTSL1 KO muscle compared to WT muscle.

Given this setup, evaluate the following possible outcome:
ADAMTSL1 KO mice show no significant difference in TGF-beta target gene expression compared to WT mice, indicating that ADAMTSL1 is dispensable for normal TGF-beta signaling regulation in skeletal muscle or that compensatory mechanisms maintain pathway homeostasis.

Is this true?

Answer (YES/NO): NO